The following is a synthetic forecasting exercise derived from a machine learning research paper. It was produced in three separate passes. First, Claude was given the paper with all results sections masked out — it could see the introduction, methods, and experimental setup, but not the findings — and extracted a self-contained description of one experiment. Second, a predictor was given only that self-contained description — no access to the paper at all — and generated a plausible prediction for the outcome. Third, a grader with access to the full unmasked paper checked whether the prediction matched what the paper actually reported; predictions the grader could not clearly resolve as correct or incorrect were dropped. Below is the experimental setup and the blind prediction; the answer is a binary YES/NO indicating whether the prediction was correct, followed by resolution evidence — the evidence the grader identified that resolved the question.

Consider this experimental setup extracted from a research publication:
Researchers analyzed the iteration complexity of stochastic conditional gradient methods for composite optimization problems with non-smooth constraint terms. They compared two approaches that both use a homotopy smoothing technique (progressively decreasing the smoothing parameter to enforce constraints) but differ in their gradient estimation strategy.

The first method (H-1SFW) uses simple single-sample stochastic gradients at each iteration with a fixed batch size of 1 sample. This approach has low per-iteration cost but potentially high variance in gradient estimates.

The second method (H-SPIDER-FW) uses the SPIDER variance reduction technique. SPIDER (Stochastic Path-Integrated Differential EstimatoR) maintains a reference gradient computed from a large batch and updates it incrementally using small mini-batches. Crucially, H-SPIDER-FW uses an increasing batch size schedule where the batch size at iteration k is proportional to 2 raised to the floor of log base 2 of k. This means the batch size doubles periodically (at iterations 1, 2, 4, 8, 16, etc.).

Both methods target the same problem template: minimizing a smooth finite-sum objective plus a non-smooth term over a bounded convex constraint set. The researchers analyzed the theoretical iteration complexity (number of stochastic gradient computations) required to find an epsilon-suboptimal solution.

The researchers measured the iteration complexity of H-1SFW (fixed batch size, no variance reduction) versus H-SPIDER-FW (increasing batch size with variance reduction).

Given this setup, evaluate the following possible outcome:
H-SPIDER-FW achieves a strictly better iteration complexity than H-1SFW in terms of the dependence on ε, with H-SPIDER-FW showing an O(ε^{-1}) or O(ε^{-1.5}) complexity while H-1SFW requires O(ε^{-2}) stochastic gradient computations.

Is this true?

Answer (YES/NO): NO